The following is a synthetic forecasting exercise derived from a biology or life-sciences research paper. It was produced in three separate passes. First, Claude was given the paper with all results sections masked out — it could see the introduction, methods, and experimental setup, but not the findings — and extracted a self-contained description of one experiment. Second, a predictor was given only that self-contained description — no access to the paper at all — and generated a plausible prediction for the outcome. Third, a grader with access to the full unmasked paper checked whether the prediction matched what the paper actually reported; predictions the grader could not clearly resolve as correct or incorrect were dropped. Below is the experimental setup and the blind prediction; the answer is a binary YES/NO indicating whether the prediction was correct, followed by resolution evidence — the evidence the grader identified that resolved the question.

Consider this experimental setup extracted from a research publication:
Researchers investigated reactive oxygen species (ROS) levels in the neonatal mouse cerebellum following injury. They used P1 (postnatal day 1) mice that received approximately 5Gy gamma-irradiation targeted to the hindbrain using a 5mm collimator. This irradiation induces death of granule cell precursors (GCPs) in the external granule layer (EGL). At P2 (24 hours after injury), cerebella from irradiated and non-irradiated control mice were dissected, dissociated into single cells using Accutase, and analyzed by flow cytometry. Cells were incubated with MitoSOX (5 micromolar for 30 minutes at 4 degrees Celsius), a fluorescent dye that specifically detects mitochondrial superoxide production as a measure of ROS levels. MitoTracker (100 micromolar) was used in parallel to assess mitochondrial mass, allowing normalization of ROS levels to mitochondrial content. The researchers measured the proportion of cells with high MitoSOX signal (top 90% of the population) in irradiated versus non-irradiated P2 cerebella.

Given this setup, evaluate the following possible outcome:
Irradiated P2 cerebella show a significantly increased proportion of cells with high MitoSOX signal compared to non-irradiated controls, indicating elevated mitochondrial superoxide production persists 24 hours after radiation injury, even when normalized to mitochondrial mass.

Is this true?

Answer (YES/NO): NO